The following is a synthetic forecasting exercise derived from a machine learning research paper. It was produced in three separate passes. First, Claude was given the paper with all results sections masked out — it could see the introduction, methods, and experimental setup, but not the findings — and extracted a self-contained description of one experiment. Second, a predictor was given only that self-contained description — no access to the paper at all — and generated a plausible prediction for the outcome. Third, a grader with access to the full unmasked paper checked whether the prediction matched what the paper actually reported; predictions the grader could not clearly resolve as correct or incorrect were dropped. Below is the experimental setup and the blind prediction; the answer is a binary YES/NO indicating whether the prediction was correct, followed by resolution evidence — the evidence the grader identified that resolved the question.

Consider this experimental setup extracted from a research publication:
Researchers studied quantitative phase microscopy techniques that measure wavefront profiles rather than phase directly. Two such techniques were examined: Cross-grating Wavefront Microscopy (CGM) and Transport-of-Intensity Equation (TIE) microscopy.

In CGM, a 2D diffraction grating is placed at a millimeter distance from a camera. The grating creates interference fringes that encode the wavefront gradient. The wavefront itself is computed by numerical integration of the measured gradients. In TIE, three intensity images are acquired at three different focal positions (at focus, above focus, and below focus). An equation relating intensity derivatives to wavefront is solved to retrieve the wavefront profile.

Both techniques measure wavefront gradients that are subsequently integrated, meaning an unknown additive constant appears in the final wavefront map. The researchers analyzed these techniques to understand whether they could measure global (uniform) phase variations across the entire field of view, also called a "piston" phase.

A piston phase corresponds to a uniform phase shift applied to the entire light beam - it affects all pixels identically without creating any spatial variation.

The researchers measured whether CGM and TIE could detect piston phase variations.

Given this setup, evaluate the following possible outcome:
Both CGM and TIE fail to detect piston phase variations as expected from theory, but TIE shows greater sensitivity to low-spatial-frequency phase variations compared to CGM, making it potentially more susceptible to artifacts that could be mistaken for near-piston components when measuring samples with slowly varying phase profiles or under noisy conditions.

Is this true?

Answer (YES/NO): NO